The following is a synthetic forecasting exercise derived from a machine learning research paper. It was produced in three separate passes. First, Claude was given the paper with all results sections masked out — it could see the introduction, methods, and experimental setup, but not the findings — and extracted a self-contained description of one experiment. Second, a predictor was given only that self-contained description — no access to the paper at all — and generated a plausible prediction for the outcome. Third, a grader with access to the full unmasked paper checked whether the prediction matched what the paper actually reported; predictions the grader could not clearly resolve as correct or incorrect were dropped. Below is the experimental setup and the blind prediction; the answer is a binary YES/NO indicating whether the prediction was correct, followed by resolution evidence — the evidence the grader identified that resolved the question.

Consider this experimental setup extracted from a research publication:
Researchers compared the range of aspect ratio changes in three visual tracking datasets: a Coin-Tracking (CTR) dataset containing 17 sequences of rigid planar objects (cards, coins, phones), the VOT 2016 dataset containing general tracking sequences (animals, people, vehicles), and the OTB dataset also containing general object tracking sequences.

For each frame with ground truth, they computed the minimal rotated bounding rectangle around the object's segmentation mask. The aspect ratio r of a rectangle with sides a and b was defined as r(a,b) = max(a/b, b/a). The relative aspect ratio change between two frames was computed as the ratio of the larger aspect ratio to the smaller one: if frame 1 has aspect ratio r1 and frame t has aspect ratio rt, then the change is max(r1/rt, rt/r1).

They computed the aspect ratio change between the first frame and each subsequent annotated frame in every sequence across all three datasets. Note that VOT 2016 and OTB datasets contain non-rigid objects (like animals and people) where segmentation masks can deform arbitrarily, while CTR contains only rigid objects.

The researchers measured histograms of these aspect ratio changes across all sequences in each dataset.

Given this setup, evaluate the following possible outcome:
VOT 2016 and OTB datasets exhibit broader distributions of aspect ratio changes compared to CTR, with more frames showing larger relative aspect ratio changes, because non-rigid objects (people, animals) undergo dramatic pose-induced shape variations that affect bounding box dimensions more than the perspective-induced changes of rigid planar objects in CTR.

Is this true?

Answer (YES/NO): NO